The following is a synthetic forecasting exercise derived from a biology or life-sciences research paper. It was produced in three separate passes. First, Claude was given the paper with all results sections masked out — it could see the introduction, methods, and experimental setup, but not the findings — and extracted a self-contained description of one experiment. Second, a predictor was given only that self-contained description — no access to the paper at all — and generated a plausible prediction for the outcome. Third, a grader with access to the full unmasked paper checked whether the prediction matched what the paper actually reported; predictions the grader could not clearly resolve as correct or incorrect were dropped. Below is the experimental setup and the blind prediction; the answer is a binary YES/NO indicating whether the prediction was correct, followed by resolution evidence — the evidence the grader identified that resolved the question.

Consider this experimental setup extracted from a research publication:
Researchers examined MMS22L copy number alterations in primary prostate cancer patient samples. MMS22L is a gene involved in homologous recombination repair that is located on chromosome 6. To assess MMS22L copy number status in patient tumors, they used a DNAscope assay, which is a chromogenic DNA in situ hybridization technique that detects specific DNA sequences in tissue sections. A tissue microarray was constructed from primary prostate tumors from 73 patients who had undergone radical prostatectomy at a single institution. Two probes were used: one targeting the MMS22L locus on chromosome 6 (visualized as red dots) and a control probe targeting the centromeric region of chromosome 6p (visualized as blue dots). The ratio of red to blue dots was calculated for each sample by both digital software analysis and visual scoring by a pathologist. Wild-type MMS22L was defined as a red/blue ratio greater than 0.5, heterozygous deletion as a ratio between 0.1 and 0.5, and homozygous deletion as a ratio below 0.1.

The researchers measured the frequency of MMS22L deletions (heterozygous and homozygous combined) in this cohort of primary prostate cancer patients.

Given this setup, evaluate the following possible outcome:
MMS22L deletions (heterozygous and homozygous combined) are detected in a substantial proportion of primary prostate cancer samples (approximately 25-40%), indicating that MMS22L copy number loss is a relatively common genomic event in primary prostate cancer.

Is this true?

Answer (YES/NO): YES